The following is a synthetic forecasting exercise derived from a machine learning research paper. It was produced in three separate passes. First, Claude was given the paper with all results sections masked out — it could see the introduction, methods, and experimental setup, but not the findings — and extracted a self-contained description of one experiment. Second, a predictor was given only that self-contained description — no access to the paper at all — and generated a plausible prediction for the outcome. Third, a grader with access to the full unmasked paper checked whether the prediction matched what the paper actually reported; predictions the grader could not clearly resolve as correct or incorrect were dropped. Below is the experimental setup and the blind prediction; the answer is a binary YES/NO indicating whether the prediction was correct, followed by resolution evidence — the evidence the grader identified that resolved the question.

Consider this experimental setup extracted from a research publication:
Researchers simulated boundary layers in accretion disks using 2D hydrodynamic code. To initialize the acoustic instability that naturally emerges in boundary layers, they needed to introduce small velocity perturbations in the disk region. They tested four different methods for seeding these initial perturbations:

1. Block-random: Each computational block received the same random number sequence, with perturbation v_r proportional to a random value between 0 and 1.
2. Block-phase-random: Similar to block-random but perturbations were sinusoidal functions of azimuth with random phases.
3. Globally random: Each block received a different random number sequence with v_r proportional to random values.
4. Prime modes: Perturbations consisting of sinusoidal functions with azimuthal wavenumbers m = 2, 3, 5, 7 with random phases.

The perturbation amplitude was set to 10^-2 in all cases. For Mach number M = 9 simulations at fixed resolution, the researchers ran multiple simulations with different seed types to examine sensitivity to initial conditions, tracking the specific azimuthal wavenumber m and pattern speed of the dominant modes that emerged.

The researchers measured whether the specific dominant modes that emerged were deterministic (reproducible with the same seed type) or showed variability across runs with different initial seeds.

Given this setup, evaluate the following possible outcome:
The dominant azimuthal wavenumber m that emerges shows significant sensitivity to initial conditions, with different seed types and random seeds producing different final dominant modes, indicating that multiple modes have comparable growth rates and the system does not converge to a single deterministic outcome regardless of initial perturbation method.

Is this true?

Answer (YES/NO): NO